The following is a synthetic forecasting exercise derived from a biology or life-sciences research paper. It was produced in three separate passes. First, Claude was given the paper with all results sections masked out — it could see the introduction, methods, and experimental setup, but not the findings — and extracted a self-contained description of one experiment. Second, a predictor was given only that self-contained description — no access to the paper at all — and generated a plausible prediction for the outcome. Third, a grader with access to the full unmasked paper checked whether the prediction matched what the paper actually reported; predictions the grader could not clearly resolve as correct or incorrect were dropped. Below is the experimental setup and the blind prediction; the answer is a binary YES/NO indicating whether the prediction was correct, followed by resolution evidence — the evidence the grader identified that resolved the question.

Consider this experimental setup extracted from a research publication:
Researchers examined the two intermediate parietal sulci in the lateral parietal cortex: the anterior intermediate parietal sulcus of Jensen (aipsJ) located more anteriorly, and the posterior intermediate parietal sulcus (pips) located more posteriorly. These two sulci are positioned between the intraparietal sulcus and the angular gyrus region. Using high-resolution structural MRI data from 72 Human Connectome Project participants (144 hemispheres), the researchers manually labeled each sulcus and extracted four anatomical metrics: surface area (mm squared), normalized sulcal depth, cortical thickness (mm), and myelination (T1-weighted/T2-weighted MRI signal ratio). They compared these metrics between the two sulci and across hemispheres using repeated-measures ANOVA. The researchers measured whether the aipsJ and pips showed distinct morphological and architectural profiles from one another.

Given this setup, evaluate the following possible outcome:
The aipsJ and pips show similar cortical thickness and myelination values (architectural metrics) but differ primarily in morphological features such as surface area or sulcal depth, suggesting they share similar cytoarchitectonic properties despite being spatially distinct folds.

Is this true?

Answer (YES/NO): NO